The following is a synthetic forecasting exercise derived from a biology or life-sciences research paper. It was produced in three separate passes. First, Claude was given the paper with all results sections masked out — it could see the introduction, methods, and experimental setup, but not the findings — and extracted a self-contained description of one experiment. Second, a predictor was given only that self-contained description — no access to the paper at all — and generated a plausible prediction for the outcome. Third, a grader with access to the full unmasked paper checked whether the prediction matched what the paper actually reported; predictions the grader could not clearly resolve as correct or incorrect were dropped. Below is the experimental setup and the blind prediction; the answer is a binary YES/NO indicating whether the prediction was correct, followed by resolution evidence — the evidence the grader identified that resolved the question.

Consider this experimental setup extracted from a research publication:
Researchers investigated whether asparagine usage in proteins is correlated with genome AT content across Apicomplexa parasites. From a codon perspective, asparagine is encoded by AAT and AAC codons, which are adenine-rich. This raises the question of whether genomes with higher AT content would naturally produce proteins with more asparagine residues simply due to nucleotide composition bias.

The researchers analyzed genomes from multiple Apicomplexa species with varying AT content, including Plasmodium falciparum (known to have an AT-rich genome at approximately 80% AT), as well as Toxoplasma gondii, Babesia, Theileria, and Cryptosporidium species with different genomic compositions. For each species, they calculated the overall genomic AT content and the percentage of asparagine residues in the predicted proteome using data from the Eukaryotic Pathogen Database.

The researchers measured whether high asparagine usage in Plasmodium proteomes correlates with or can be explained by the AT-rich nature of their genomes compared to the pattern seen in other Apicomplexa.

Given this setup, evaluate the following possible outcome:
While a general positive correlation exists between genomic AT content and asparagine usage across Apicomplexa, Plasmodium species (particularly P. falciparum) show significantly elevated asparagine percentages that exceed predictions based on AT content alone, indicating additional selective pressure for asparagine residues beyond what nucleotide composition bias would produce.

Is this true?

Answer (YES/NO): YES